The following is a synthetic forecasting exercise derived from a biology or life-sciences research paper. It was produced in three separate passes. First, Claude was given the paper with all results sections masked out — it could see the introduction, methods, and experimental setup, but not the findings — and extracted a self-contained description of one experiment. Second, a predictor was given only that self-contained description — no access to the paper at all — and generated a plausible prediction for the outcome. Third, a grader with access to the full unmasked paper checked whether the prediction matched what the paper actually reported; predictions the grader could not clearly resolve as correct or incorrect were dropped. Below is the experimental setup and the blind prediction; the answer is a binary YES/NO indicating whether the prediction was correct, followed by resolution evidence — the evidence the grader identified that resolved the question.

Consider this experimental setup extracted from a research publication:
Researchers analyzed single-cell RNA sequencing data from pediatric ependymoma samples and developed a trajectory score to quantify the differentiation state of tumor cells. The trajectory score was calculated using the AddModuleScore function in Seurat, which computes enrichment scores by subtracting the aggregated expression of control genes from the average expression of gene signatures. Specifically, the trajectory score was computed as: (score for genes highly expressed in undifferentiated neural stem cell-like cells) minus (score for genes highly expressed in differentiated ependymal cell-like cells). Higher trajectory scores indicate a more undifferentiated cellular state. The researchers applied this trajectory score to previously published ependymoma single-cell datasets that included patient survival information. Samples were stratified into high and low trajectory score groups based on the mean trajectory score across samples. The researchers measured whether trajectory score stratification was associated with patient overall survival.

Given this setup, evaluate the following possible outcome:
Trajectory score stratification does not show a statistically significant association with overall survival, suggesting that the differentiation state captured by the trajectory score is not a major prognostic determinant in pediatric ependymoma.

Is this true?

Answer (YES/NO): NO